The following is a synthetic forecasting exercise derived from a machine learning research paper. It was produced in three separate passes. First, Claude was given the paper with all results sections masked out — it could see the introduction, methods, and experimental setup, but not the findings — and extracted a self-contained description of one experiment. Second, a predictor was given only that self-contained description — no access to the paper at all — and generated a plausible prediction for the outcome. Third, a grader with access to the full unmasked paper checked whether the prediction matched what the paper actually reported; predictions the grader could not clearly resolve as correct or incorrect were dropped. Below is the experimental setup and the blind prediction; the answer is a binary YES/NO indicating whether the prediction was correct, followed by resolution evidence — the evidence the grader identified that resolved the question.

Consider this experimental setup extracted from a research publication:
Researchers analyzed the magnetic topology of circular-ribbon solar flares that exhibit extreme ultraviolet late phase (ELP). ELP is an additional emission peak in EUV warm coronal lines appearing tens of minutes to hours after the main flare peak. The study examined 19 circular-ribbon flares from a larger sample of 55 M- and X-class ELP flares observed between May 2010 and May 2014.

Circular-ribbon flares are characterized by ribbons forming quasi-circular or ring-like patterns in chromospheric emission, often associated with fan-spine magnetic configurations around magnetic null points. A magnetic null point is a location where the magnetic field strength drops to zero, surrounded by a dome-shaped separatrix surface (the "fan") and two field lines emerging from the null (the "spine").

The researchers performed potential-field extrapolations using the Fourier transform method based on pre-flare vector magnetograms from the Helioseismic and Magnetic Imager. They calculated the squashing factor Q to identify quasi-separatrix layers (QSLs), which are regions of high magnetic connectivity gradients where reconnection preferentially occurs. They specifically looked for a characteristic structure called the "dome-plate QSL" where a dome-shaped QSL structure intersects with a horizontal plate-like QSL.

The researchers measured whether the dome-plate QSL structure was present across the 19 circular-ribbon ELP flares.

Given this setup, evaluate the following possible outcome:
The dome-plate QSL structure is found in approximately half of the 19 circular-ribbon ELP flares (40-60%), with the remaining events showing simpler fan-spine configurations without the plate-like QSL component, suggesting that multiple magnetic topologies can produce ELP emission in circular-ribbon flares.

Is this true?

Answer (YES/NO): NO